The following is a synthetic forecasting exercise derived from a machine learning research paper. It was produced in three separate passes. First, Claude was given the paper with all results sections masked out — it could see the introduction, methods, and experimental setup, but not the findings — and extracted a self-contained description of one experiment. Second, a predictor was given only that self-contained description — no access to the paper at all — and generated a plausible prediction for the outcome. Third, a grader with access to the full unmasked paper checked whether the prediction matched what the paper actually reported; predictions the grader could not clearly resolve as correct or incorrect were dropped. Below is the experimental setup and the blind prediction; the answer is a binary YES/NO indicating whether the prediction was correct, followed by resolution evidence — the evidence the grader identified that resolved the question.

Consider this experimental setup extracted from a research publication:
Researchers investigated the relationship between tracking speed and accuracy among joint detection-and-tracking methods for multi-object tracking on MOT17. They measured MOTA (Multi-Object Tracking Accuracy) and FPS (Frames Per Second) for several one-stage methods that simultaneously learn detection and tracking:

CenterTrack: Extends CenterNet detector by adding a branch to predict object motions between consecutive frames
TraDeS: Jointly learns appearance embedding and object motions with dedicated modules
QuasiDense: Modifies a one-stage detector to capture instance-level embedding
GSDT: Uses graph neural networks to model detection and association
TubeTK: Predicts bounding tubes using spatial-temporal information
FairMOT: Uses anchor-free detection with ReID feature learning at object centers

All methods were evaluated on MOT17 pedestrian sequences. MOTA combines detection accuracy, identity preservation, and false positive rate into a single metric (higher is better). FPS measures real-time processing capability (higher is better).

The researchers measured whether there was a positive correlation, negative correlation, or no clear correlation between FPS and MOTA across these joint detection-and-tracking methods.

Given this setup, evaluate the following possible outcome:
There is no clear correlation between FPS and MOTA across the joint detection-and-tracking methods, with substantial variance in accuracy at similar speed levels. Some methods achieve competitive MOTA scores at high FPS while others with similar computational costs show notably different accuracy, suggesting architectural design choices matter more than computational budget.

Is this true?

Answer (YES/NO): NO